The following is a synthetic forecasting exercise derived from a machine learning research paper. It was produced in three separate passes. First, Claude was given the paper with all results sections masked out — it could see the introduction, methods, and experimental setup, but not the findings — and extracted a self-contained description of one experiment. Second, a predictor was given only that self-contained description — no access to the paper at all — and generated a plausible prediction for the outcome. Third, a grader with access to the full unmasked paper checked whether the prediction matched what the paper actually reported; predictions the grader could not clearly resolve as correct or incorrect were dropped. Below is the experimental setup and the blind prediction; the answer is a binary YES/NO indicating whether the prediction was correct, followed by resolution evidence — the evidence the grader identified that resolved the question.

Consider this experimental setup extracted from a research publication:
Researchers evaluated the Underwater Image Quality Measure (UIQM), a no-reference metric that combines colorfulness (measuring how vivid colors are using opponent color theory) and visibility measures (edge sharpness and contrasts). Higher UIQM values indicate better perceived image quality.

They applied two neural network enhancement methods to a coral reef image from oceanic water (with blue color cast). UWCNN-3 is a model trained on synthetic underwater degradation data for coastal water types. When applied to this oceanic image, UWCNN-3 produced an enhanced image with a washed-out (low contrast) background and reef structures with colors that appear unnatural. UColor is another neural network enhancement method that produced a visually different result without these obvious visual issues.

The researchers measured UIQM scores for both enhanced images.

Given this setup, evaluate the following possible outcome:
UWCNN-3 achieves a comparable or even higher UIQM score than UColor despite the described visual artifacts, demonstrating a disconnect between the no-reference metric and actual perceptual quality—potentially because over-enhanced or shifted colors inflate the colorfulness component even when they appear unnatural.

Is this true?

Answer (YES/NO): YES